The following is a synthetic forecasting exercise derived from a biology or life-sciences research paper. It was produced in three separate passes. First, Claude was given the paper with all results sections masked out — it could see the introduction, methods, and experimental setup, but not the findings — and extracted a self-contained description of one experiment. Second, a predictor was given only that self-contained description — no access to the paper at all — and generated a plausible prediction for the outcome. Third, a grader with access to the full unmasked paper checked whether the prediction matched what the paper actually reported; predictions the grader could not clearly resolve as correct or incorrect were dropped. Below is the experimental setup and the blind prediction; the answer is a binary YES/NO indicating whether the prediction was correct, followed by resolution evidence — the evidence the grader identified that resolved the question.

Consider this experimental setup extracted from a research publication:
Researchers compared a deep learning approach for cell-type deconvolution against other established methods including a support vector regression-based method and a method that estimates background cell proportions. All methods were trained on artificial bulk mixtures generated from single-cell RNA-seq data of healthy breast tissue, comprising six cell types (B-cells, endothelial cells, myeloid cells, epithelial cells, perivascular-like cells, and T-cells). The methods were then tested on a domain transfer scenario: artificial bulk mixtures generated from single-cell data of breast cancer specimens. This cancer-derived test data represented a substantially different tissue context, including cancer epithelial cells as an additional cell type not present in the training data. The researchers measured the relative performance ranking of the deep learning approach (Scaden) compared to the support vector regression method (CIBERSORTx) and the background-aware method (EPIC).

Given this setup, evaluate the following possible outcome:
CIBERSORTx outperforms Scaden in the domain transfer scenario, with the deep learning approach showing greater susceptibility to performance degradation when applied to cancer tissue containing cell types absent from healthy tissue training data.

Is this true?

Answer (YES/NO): NO